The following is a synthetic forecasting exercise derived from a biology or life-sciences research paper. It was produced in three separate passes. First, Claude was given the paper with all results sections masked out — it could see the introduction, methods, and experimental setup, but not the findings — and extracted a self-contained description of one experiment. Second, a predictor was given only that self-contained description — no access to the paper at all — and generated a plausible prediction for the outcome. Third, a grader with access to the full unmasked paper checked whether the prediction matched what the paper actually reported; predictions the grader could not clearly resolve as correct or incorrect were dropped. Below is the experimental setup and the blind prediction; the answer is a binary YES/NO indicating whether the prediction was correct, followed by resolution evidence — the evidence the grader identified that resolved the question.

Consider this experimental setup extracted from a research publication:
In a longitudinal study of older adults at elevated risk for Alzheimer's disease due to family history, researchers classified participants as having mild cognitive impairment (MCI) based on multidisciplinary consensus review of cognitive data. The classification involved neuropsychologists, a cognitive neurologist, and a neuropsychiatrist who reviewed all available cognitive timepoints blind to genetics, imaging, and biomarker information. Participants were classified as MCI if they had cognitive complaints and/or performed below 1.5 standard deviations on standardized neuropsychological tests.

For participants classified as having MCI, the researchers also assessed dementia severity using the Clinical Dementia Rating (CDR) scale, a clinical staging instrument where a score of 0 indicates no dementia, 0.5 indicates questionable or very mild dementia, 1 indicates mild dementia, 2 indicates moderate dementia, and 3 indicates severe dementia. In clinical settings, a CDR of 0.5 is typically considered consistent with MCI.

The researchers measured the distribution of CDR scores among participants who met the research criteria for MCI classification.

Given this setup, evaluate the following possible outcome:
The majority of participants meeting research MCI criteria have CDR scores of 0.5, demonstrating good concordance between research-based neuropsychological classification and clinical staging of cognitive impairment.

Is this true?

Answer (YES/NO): NO